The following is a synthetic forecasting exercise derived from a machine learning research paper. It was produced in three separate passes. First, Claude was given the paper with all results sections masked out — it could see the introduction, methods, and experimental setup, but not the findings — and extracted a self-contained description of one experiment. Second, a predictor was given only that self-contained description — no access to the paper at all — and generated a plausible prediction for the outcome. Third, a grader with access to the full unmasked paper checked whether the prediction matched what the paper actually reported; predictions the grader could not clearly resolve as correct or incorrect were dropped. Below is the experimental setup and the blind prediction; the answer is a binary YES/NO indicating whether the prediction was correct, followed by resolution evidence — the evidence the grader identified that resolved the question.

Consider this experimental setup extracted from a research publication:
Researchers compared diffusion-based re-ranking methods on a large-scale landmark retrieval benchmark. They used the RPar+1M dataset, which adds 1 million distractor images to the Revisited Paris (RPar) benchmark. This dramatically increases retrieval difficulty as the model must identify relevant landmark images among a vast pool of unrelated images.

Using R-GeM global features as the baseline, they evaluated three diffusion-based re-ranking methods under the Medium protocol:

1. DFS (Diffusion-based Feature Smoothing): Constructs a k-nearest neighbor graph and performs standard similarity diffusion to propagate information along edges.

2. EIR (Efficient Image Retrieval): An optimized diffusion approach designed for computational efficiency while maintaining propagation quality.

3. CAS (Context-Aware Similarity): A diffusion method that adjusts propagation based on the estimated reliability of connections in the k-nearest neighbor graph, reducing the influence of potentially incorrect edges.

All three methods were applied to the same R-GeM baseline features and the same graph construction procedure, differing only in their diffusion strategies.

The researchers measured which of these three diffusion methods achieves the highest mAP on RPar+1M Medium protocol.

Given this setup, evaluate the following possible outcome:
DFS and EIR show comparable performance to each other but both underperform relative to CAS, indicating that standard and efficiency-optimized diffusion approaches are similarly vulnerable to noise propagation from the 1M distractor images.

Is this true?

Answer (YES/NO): YES